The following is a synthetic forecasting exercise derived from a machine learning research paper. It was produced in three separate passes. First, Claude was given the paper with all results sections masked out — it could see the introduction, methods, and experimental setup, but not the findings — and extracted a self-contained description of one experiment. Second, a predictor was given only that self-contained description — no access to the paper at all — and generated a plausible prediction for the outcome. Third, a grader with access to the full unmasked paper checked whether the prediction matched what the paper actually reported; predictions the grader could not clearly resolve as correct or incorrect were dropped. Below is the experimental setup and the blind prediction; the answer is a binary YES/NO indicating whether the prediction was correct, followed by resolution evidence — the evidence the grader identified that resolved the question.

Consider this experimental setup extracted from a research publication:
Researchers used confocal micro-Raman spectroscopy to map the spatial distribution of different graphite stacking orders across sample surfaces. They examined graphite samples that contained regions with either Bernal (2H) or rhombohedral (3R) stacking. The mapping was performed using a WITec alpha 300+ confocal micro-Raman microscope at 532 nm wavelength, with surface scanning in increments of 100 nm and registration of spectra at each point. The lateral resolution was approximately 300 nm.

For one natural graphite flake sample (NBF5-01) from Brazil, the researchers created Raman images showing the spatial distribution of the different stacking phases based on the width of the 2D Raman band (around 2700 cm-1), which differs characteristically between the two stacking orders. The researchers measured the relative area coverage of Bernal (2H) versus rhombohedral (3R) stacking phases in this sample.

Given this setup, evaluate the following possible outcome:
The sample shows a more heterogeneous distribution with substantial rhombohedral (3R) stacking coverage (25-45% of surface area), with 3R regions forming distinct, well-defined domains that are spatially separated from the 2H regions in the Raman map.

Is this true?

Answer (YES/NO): NO